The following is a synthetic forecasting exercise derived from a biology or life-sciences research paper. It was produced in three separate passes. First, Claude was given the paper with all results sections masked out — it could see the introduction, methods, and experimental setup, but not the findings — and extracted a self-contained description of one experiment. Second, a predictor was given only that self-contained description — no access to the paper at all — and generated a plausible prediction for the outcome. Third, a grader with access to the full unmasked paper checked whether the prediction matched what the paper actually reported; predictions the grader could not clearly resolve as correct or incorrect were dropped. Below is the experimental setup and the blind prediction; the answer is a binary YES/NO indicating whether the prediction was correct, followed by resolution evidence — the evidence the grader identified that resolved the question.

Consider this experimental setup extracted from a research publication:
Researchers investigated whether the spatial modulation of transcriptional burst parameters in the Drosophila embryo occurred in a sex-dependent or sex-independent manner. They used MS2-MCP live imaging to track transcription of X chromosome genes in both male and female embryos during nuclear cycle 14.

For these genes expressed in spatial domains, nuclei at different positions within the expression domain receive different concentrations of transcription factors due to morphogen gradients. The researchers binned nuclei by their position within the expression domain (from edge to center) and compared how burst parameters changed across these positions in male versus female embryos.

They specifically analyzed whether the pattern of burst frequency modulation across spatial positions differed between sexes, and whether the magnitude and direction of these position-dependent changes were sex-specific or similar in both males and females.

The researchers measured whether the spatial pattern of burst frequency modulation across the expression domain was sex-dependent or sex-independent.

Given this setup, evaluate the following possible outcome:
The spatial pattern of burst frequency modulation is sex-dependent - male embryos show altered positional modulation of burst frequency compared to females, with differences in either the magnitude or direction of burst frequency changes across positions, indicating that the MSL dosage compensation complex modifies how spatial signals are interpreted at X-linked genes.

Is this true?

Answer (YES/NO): NO